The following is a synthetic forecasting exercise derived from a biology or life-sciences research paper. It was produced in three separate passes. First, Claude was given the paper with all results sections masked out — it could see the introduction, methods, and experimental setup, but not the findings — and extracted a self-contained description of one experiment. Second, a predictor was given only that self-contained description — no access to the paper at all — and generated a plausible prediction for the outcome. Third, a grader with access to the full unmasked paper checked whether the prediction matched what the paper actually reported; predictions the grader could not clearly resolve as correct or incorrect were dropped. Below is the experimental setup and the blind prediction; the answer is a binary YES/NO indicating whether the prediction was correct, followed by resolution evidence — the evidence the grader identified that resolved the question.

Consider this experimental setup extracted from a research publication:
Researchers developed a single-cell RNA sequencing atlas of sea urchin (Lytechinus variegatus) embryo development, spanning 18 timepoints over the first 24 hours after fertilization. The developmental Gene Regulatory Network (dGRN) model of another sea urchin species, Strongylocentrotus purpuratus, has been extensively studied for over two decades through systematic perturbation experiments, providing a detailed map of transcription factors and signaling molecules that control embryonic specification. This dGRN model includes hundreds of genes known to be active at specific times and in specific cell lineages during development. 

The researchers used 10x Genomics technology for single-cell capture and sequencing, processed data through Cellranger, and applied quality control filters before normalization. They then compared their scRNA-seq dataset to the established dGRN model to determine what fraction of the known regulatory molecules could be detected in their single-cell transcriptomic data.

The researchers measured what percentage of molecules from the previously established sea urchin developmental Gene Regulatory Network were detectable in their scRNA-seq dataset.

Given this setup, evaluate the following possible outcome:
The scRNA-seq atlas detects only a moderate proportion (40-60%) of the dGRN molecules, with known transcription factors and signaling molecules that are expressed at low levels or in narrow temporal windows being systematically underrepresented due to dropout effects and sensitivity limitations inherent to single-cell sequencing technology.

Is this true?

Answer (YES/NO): NO